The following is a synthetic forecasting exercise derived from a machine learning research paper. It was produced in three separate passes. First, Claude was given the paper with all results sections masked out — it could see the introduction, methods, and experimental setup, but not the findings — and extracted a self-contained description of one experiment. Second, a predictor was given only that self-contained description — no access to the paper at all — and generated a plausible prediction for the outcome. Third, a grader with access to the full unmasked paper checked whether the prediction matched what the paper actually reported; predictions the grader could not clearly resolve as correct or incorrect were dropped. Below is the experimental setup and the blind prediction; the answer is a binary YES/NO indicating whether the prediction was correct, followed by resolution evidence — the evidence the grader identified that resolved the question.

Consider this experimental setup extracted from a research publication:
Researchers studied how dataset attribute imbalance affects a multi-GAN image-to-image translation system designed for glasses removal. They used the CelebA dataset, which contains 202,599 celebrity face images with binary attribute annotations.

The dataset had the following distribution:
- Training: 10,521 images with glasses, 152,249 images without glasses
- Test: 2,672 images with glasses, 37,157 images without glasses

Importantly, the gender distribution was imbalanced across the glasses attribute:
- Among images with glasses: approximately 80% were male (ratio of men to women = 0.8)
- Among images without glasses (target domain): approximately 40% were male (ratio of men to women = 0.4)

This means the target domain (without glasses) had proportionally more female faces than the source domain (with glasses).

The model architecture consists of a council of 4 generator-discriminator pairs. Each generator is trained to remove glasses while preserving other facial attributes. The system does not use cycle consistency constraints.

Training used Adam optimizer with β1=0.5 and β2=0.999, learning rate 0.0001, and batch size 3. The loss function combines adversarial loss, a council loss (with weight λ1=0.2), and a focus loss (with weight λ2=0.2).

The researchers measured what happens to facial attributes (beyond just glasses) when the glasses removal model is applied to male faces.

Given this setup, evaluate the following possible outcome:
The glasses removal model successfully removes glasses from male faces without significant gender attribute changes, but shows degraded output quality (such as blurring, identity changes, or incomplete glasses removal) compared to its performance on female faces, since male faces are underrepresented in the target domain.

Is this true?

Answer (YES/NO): NO